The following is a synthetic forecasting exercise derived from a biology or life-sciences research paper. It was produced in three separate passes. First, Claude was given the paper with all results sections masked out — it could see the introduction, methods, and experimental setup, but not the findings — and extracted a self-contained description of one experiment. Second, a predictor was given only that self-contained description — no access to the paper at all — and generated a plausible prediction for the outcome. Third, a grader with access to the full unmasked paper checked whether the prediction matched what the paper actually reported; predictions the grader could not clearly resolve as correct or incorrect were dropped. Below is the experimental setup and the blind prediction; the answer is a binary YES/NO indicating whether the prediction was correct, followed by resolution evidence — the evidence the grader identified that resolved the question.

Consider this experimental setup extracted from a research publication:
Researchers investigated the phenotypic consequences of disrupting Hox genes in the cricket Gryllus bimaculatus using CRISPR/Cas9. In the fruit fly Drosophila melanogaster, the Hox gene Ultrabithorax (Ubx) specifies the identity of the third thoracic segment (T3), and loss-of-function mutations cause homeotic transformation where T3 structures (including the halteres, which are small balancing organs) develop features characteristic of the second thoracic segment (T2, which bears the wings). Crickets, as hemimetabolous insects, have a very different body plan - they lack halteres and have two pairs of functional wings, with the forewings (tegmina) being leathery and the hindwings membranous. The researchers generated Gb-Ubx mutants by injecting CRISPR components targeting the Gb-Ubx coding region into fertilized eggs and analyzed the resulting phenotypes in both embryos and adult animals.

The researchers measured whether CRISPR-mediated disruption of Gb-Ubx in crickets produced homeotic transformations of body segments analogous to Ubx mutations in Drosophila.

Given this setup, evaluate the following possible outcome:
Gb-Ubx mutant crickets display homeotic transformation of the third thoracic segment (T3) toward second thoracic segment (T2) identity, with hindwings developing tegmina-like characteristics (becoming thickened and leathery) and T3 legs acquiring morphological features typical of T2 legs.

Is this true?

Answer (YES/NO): NO